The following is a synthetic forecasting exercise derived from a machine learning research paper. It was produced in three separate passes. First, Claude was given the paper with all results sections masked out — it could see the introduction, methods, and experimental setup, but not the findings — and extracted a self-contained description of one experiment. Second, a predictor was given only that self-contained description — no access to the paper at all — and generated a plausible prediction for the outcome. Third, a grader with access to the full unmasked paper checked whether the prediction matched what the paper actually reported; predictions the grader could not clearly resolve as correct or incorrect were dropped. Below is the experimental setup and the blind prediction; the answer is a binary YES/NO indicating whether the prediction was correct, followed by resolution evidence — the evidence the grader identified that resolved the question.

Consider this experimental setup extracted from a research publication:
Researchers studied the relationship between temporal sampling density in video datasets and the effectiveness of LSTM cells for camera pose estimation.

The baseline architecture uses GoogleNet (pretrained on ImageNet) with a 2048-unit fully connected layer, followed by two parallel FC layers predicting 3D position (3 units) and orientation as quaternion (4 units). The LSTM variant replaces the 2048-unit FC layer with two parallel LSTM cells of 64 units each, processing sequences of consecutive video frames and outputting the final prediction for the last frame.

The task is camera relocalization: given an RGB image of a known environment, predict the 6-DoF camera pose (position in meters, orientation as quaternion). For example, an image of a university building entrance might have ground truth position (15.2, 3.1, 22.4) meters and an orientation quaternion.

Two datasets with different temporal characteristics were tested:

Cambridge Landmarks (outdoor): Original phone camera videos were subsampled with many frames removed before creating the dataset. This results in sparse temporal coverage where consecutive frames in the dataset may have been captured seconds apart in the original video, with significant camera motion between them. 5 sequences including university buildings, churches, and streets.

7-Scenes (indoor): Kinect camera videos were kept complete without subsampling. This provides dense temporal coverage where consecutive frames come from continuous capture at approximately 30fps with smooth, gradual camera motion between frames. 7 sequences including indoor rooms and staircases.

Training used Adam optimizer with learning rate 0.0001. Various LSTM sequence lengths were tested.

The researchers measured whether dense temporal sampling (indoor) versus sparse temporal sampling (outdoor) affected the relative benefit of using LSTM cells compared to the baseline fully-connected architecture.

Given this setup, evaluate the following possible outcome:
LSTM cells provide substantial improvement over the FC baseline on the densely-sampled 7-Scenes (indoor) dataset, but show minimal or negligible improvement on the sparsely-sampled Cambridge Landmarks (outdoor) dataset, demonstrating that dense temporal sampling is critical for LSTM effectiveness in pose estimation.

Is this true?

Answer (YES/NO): NO